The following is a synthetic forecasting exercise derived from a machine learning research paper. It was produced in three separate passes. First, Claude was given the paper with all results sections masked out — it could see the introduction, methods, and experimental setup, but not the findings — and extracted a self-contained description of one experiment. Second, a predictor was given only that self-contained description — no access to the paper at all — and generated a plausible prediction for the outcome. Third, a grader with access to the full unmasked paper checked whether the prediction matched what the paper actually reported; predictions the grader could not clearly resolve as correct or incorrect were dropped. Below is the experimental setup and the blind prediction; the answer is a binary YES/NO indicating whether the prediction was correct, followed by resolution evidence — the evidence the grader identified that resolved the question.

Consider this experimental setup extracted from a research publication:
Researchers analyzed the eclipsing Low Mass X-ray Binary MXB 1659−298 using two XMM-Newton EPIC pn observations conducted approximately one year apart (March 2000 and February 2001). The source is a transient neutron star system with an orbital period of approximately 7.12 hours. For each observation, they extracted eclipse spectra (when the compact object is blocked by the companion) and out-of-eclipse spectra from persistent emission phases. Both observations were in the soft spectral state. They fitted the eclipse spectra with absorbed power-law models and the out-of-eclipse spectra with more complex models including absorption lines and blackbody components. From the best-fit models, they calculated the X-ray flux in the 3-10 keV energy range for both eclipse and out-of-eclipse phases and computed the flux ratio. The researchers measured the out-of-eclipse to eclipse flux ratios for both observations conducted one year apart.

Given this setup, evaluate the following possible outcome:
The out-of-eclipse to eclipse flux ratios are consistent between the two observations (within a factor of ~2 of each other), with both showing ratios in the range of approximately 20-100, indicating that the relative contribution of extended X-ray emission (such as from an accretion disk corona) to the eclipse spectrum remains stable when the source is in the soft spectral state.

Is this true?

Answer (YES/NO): YES